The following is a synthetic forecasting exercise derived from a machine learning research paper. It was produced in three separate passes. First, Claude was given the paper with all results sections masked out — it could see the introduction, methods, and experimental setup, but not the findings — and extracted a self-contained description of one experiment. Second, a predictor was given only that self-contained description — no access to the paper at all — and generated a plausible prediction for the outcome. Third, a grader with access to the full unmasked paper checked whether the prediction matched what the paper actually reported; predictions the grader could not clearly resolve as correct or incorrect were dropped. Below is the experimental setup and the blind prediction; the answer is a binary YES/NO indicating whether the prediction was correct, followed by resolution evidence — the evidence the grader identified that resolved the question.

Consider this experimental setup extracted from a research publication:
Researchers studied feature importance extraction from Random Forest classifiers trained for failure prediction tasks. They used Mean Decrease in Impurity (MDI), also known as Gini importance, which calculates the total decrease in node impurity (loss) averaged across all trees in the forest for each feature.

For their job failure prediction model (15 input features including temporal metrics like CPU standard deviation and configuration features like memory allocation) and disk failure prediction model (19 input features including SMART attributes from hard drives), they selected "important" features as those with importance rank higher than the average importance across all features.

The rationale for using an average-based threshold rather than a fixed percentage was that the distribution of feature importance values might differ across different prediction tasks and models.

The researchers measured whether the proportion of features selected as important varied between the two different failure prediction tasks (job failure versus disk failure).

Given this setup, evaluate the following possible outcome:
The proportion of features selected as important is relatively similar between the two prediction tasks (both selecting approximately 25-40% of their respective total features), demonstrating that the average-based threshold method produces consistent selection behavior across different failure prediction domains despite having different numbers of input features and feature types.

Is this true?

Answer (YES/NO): NO